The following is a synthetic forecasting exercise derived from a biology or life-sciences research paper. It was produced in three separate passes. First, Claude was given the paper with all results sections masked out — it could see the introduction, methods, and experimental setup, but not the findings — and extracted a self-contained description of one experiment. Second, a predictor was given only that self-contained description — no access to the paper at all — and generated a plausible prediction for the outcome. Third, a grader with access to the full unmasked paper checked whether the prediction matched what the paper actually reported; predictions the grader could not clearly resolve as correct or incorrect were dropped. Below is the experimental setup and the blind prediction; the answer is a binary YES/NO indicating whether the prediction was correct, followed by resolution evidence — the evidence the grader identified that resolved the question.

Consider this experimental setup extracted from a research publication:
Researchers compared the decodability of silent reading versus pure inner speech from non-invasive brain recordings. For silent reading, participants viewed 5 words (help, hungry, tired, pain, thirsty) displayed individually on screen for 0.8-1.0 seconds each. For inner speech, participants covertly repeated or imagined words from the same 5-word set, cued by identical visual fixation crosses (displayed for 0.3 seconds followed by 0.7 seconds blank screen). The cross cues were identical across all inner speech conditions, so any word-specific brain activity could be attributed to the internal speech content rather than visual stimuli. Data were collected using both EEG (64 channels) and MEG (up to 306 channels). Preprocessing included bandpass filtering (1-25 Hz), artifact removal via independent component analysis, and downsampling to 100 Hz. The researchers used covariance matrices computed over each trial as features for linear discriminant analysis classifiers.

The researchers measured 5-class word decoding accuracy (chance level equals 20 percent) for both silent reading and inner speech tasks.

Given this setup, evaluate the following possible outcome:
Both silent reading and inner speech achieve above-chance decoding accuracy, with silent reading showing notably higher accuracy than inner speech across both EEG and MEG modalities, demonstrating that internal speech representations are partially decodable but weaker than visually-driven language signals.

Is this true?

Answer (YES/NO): NO